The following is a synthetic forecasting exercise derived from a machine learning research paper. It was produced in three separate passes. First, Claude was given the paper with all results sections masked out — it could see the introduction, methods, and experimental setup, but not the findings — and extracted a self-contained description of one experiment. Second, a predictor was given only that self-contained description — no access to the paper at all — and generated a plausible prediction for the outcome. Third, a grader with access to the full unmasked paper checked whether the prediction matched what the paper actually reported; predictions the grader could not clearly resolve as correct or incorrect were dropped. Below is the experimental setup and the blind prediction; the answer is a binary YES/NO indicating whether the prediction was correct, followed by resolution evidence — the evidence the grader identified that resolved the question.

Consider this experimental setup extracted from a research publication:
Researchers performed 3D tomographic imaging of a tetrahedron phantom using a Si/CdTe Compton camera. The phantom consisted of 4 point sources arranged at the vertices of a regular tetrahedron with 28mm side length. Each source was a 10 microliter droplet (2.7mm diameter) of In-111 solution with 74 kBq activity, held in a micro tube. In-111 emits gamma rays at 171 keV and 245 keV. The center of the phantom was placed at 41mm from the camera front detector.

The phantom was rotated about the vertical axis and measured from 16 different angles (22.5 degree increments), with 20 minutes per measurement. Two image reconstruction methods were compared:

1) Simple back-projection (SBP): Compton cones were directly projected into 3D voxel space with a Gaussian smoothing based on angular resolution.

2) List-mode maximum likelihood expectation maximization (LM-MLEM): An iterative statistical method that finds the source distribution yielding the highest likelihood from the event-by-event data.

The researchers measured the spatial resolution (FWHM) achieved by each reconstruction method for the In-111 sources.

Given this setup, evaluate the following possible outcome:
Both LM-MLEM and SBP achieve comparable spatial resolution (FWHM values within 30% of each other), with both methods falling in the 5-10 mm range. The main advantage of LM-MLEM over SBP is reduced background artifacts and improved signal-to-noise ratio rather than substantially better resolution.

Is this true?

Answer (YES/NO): NO